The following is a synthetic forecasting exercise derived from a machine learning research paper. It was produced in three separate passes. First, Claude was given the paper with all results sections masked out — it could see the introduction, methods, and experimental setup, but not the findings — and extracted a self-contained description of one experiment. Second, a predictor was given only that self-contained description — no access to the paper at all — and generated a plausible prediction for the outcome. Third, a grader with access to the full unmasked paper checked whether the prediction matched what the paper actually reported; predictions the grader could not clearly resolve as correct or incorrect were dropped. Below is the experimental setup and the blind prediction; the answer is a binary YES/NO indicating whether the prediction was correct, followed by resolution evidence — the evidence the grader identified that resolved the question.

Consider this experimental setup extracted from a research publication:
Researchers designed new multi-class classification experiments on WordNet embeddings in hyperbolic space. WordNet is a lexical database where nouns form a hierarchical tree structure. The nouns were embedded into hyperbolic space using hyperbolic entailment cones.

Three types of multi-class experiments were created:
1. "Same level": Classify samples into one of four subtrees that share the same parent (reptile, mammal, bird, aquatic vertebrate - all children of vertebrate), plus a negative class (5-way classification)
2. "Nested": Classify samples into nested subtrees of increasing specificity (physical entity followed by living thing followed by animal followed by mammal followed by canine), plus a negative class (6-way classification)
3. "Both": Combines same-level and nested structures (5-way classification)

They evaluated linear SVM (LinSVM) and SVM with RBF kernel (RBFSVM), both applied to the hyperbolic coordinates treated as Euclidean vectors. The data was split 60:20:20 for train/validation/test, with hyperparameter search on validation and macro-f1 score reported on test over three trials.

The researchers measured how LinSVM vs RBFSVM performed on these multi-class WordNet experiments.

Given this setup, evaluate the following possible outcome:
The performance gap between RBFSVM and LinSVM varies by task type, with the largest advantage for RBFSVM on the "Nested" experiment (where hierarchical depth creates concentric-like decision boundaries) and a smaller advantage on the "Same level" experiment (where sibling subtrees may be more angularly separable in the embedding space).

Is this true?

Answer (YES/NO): NO